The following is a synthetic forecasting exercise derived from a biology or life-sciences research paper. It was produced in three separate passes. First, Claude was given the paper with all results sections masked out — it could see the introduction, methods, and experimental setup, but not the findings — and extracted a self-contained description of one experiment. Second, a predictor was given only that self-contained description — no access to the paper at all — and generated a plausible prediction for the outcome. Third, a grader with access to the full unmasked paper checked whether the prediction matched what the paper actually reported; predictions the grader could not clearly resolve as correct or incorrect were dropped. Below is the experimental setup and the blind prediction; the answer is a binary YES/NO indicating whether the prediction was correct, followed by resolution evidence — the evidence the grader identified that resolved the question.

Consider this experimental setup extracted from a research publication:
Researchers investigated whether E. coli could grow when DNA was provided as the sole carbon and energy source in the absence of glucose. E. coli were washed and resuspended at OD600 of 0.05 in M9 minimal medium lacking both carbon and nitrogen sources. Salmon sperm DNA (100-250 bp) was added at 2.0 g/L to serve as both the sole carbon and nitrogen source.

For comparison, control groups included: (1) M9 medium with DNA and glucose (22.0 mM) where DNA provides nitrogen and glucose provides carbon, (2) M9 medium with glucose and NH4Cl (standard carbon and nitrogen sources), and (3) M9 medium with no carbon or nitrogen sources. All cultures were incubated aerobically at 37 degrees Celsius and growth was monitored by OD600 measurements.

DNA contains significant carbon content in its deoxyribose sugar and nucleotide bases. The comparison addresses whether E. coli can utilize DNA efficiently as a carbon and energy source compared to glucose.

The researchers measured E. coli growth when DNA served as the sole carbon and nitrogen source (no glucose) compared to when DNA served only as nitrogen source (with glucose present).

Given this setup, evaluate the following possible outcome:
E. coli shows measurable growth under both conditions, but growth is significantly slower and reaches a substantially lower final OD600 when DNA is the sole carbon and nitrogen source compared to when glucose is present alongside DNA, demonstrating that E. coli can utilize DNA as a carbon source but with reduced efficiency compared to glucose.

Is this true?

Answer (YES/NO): YES